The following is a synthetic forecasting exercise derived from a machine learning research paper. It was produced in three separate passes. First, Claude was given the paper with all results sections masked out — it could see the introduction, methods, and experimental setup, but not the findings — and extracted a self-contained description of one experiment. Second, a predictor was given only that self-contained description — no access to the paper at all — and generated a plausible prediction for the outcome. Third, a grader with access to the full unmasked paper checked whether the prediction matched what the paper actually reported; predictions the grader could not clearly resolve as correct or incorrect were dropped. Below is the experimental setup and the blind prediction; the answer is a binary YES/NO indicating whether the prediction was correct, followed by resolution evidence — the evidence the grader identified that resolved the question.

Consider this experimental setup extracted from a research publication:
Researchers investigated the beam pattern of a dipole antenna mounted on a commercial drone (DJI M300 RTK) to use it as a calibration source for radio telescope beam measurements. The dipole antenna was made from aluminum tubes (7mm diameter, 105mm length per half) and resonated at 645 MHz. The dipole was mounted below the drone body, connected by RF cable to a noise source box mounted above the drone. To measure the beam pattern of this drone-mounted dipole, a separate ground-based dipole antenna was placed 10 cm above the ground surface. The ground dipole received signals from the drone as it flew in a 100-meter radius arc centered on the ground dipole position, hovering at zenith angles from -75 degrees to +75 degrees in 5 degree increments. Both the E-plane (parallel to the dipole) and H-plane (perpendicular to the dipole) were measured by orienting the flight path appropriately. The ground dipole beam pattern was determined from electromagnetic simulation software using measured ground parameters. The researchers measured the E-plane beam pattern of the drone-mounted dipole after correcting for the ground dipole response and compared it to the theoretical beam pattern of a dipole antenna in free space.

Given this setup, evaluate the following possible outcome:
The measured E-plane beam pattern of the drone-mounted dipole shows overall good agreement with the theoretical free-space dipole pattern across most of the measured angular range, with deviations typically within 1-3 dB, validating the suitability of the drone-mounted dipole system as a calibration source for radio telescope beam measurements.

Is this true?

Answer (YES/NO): NO